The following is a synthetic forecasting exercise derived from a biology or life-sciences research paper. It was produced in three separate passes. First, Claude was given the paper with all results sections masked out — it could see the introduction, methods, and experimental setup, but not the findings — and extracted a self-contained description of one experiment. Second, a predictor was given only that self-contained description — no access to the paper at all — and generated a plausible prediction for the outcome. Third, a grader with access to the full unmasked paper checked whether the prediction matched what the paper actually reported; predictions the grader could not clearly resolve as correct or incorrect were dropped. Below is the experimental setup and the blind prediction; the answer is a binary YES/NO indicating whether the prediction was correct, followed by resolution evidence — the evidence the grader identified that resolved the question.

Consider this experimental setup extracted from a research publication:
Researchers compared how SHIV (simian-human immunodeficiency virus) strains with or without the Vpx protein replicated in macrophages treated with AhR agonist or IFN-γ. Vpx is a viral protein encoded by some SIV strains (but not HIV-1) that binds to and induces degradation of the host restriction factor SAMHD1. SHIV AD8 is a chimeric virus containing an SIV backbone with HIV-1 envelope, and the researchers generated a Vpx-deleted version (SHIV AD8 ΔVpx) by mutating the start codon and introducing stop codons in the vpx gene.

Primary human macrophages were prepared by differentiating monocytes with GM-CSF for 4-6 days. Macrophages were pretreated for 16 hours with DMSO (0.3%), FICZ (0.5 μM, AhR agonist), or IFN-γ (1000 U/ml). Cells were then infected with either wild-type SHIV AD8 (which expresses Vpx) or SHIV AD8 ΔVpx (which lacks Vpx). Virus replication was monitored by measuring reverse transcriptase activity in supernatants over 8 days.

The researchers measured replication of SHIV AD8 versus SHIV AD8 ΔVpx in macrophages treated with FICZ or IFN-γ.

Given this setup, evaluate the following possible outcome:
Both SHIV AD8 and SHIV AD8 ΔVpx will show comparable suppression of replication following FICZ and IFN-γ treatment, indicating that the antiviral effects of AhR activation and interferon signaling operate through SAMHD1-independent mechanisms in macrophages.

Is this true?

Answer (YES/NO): NO